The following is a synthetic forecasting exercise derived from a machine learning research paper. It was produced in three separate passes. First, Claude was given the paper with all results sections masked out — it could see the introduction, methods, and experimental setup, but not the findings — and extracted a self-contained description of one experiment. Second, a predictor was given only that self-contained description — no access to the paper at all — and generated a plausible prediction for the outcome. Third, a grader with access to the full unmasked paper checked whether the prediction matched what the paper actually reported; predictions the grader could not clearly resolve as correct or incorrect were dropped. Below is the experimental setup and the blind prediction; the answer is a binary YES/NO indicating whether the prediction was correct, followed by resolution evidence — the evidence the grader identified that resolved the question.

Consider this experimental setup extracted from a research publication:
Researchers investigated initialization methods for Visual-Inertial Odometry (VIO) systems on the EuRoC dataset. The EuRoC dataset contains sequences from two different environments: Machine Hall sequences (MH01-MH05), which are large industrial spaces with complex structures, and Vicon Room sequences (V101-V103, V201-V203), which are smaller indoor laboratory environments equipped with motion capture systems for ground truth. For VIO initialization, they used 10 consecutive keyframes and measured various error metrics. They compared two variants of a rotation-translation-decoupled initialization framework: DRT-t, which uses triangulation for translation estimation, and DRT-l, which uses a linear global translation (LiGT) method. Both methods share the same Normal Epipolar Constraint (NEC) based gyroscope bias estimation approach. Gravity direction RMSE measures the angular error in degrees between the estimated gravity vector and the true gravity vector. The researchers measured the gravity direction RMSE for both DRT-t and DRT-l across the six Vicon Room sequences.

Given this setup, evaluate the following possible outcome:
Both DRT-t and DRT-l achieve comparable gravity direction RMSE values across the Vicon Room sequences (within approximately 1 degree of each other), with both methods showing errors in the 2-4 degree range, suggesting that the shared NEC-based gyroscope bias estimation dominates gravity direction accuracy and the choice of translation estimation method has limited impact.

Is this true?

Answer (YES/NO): NO